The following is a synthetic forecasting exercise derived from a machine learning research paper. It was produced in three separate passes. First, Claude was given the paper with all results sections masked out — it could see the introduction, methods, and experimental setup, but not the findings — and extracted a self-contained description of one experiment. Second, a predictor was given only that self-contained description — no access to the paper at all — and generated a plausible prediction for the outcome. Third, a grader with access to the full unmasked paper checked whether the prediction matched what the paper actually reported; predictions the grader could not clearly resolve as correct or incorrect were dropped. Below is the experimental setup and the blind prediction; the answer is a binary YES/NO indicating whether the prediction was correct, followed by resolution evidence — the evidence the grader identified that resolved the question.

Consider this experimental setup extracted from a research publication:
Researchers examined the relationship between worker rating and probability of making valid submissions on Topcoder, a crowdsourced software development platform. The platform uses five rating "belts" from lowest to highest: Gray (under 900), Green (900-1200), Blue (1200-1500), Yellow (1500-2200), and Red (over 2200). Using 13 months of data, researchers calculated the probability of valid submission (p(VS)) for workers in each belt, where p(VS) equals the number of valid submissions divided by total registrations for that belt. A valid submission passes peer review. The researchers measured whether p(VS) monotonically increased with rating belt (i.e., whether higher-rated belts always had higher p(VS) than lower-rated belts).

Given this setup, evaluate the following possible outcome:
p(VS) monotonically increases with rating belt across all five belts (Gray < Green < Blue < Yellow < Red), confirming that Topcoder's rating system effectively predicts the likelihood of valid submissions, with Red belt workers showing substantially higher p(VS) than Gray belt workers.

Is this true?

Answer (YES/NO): NO